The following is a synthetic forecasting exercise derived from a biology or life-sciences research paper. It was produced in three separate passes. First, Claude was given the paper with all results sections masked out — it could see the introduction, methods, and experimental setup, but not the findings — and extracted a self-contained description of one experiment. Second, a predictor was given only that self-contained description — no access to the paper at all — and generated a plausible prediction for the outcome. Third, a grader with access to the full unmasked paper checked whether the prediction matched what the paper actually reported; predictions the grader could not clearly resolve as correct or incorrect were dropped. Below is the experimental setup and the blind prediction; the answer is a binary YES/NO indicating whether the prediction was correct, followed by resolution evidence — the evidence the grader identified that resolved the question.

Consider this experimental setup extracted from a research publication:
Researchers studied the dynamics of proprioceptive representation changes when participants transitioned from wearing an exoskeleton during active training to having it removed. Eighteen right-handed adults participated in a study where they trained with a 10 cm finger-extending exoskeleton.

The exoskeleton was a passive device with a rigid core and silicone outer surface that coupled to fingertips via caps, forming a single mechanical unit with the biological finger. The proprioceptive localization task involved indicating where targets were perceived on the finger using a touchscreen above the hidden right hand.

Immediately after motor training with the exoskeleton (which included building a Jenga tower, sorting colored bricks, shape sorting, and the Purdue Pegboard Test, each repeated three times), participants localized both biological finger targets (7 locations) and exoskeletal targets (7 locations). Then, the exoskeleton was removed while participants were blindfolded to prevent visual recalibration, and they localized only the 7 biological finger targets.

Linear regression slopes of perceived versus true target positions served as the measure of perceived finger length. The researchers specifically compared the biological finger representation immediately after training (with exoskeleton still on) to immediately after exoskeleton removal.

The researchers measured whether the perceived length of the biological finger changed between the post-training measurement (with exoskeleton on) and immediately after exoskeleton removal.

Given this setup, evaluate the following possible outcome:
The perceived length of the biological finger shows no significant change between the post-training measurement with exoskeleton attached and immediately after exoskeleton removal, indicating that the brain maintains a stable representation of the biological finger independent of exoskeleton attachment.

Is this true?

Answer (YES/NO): NO